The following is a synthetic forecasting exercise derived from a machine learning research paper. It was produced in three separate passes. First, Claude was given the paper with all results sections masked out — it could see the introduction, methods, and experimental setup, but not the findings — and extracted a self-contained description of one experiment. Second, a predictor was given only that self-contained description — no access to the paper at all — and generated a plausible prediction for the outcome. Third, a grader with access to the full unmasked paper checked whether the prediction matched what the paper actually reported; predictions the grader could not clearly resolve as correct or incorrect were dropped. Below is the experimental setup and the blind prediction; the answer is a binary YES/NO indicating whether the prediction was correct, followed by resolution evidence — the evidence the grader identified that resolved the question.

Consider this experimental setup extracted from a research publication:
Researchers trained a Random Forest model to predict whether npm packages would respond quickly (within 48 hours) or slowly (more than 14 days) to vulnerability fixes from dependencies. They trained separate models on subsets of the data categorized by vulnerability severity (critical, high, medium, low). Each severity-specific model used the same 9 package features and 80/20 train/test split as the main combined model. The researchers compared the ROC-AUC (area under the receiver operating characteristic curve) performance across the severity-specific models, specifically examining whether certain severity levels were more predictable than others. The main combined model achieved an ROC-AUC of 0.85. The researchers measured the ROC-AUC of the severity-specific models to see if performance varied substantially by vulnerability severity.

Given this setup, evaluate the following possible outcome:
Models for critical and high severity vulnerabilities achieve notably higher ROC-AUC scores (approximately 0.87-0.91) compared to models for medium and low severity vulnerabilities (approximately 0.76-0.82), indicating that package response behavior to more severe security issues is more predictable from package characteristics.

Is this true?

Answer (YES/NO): NO